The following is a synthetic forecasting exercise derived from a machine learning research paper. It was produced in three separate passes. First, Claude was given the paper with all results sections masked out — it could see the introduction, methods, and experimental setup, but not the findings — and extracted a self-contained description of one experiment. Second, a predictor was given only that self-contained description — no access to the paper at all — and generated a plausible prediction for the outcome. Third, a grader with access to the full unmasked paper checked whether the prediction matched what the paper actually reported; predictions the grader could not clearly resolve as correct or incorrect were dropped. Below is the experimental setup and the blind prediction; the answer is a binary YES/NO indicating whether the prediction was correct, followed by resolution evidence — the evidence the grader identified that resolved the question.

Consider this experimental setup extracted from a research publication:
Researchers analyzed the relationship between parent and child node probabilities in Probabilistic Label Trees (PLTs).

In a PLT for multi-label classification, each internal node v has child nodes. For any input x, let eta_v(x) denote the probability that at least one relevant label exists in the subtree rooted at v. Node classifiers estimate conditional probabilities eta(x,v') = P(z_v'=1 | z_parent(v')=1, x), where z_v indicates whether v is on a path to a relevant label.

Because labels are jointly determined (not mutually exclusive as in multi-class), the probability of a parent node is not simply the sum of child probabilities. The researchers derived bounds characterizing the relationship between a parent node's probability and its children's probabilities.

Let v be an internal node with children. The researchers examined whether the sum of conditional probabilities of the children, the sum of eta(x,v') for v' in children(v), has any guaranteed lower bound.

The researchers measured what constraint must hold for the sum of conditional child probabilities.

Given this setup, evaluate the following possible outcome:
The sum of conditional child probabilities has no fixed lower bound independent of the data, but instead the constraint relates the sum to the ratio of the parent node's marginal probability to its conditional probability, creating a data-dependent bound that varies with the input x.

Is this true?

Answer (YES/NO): NO